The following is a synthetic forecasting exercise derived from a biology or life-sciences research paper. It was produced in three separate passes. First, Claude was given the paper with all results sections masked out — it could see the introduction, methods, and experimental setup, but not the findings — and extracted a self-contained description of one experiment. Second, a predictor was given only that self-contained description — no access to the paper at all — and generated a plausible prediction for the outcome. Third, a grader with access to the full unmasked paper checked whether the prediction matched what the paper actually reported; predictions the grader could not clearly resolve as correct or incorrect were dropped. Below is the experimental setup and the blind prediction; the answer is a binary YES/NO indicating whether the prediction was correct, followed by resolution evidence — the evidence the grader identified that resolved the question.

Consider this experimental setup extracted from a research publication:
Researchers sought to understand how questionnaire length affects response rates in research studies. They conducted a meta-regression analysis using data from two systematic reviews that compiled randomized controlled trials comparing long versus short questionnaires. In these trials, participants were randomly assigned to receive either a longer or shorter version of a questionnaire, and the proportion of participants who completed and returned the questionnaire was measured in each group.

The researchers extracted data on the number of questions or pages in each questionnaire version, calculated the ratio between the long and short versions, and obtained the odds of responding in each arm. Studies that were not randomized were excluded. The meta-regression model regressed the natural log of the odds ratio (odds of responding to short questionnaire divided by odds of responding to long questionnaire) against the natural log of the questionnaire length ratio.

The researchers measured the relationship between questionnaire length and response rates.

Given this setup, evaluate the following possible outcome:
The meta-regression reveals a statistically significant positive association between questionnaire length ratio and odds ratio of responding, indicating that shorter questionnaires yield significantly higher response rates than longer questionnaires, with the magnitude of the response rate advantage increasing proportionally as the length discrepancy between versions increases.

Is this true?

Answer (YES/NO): YES